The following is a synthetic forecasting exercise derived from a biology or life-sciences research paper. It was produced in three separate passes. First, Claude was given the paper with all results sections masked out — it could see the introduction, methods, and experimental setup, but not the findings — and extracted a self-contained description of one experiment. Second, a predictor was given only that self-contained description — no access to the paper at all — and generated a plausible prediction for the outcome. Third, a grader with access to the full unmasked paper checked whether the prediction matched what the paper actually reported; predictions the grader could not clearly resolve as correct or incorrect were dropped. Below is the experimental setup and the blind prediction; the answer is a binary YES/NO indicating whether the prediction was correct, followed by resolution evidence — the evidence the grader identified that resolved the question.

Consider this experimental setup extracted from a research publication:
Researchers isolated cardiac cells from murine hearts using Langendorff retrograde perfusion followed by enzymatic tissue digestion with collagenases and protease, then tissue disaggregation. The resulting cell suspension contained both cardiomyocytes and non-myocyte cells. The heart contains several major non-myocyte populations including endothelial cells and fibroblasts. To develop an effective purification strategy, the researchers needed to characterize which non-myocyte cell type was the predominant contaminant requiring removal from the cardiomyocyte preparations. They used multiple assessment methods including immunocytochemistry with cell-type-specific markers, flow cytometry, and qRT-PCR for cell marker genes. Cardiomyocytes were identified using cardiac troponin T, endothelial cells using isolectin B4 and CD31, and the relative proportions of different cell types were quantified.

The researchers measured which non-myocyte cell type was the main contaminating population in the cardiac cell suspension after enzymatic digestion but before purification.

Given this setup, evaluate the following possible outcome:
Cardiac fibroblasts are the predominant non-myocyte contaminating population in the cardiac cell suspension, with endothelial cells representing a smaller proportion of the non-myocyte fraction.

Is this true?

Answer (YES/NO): NO